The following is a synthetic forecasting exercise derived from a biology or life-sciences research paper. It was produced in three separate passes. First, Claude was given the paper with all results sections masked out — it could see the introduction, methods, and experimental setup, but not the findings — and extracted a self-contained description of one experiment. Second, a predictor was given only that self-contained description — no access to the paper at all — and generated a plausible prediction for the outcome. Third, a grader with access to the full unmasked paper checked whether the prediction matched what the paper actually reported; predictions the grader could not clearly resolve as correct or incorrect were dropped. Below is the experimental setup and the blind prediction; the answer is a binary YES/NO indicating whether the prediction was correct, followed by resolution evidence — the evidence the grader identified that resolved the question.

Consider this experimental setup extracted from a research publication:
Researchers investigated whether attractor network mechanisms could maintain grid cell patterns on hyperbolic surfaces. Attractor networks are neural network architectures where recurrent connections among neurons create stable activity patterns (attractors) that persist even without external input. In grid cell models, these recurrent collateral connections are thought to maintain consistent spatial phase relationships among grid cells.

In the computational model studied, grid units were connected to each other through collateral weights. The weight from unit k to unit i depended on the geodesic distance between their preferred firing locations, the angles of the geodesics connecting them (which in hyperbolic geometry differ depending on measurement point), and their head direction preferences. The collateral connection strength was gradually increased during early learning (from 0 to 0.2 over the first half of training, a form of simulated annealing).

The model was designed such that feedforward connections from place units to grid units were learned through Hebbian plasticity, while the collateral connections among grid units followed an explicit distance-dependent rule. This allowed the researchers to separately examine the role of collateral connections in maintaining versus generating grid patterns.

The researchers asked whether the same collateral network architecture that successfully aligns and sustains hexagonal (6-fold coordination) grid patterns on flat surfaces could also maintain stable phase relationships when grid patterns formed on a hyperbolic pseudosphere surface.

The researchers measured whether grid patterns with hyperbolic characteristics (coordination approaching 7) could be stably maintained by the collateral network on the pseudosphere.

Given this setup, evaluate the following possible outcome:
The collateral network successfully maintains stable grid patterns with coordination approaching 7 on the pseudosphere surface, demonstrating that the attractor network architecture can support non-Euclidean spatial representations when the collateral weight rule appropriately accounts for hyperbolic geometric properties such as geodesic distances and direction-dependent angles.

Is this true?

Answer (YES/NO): YES